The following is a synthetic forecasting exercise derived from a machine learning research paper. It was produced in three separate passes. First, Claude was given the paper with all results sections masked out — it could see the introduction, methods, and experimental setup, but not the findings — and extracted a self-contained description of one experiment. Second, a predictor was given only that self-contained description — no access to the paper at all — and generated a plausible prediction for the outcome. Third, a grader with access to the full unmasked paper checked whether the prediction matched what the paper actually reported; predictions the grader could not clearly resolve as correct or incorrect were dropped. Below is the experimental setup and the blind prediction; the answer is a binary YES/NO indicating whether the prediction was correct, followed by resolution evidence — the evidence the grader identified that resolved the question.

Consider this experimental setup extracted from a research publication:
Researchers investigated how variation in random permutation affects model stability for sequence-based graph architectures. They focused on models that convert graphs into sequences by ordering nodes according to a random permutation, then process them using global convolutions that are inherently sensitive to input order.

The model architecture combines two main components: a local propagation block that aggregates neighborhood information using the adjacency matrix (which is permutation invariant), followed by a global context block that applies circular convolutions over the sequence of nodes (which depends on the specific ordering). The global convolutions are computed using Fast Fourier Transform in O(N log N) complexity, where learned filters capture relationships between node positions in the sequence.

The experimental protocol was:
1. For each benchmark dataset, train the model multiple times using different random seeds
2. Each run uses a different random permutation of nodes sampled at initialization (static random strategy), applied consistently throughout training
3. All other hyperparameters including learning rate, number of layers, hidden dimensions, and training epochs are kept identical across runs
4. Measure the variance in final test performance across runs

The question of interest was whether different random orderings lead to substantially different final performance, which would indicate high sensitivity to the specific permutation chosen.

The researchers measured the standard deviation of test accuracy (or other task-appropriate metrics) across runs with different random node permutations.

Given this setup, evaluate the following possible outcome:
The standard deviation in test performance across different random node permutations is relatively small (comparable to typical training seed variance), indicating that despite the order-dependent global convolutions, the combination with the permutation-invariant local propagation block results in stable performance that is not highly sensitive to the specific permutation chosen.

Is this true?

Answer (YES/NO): YES